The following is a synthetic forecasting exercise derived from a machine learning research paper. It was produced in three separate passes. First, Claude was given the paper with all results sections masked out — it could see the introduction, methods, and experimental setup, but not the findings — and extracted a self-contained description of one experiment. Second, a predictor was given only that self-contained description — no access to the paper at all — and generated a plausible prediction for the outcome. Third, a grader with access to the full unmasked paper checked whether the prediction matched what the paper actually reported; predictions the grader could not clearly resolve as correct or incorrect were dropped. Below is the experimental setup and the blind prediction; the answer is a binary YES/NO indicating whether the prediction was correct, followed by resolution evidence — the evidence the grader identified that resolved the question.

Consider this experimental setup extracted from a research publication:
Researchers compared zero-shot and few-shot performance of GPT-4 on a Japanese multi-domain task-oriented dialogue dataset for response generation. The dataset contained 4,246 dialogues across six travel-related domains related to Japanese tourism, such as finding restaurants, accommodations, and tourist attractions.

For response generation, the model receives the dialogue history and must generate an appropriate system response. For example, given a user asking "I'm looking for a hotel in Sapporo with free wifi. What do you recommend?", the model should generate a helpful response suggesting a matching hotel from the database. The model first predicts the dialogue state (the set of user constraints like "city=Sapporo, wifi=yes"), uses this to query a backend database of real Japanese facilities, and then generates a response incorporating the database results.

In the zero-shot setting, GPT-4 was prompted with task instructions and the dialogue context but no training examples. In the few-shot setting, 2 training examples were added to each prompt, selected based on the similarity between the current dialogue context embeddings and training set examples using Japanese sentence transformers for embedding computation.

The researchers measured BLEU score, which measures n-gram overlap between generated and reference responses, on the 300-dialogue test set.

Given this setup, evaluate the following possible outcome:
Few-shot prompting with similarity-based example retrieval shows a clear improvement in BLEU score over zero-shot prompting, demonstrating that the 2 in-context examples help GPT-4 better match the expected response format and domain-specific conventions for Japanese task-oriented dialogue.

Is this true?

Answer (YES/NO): YES